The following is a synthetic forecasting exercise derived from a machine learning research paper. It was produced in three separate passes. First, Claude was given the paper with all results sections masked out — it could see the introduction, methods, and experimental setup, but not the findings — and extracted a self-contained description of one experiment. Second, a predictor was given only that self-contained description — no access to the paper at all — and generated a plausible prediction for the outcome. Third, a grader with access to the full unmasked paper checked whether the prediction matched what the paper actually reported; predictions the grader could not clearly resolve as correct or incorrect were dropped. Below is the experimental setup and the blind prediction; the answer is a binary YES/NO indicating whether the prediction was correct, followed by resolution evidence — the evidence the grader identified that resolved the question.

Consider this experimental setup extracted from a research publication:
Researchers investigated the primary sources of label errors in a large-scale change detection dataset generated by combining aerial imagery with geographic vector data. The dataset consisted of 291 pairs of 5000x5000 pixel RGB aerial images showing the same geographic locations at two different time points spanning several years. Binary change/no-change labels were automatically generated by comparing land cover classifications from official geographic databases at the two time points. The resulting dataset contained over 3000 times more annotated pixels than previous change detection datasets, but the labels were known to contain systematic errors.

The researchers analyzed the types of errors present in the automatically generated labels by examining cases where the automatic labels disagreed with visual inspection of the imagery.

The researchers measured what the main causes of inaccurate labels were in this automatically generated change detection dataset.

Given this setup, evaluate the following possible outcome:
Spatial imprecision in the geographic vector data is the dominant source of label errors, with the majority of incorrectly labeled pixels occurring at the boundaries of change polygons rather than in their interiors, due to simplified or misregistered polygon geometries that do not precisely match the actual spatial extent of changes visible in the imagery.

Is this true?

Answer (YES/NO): NO